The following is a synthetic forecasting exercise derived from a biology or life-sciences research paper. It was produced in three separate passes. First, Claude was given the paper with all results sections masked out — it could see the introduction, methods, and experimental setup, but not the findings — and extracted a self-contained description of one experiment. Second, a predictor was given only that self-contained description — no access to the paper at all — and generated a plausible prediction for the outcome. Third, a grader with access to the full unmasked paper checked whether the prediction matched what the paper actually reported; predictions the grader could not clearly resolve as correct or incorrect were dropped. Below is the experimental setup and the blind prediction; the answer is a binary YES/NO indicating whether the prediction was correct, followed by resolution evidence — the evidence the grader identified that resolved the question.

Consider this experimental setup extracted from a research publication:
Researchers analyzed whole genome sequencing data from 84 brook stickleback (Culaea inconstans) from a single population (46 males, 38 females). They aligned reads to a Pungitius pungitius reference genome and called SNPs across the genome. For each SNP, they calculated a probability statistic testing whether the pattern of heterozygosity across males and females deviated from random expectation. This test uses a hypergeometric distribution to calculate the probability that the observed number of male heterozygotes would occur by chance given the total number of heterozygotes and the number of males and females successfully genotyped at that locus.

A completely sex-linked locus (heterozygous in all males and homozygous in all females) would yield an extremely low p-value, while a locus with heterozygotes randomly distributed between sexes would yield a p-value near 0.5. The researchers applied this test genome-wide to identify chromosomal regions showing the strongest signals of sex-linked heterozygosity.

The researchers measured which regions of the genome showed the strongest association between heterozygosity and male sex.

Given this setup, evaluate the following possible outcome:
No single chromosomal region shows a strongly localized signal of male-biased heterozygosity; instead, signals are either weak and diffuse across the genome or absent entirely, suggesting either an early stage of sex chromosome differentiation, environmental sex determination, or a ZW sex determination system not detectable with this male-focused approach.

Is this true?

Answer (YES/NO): NO